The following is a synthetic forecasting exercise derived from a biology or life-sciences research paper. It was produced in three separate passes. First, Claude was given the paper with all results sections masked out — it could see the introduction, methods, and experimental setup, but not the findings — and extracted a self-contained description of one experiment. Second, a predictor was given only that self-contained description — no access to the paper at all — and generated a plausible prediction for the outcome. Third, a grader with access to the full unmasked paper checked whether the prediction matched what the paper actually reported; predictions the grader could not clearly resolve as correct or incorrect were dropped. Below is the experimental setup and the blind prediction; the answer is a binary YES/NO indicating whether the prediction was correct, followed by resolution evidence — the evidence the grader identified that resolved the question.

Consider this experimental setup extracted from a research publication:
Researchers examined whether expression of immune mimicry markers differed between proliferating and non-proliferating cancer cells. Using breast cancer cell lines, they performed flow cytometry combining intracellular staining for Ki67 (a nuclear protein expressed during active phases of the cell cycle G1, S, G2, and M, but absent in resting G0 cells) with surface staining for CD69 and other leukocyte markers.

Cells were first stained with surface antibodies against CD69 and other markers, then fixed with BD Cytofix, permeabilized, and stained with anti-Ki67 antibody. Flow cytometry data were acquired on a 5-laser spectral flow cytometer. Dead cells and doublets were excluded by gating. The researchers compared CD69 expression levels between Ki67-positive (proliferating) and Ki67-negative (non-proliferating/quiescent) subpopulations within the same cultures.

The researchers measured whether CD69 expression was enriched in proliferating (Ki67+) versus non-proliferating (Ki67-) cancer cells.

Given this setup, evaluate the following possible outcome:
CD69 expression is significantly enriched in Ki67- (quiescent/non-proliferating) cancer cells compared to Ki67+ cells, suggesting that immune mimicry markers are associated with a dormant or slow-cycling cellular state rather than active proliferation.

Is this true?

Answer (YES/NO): NO